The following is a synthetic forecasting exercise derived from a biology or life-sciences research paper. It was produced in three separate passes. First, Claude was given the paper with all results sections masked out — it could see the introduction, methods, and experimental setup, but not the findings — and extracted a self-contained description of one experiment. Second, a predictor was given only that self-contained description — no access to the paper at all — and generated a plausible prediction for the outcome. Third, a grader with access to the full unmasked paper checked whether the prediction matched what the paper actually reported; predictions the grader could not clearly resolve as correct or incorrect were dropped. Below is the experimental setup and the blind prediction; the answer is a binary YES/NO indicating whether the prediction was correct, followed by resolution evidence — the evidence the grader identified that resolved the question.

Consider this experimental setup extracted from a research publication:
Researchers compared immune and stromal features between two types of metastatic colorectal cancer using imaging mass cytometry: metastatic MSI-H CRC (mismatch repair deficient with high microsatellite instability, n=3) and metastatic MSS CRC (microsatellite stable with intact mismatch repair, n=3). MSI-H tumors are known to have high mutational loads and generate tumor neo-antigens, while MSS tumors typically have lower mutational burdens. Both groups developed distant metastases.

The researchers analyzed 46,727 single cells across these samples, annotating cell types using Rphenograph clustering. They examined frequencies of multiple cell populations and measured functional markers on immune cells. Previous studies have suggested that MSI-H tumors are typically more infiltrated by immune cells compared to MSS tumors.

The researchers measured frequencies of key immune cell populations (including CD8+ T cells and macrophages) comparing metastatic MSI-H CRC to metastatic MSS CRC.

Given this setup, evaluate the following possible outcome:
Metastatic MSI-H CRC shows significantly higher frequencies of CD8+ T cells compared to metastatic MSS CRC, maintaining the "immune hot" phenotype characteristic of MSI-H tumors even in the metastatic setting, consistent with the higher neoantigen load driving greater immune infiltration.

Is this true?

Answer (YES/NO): NO